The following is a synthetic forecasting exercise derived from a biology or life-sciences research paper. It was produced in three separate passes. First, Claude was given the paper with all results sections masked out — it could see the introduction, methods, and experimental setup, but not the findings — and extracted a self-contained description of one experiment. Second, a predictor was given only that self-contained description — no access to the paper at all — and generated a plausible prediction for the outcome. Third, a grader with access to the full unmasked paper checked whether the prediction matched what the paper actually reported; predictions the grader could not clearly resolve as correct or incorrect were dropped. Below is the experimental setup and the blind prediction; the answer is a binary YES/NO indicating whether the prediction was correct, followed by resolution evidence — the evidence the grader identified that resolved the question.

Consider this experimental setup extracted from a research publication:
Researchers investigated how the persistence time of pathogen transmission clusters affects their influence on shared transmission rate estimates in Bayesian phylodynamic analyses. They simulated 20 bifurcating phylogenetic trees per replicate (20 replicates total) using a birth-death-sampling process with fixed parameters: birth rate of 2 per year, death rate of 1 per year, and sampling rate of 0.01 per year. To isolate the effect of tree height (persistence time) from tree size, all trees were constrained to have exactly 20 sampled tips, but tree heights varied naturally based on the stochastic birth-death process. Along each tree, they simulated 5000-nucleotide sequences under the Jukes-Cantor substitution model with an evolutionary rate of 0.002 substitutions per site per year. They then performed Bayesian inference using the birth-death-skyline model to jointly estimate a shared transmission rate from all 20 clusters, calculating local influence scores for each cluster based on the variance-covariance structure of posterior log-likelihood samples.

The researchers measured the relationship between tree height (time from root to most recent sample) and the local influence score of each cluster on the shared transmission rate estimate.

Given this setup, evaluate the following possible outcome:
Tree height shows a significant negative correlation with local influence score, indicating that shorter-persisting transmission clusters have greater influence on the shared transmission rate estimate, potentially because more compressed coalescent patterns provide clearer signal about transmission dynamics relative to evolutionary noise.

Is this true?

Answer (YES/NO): NO